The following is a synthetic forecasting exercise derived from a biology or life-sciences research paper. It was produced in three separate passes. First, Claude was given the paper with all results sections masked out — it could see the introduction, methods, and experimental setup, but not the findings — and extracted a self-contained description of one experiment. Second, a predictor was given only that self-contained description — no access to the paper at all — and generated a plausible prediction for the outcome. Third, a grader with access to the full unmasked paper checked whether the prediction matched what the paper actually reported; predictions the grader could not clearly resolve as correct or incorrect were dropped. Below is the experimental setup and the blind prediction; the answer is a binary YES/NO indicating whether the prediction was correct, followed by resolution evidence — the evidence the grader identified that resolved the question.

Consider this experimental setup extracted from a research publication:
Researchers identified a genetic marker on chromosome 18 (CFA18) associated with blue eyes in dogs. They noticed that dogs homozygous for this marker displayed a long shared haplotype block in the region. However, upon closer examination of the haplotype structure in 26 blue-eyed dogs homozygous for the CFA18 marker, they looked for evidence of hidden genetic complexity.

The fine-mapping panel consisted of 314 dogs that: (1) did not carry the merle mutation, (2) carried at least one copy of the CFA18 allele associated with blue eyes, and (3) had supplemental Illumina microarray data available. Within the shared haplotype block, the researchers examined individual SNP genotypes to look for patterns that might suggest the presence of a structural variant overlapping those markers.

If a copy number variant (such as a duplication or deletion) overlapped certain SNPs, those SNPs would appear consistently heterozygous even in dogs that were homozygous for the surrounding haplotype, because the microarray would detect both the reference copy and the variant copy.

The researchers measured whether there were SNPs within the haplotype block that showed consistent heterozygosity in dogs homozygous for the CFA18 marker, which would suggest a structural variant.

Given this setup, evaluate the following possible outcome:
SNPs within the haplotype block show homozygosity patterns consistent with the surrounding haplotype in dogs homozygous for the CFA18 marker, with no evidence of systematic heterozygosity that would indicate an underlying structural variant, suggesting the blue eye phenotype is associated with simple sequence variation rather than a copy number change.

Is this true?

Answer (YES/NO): NO